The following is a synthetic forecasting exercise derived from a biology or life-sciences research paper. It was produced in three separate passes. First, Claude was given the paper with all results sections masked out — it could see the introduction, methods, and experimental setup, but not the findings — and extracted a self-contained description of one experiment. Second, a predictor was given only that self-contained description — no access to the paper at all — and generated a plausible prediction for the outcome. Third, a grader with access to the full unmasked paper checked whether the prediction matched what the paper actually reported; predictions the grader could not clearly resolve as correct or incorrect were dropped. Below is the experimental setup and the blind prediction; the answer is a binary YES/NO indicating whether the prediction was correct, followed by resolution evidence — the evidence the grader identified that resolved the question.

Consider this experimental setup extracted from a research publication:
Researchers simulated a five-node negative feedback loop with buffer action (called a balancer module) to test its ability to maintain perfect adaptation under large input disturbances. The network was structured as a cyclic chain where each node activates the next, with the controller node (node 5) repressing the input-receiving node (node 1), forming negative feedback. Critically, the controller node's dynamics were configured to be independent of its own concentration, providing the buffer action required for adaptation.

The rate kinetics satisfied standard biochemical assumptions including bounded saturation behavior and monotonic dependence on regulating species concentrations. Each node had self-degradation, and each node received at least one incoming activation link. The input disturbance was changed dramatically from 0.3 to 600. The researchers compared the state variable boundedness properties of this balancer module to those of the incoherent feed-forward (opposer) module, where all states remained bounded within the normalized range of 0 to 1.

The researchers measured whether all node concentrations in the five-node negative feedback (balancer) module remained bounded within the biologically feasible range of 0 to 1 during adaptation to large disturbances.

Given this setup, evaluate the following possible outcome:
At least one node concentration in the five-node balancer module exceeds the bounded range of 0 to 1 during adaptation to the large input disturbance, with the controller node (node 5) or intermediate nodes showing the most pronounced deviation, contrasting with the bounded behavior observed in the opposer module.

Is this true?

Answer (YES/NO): YES